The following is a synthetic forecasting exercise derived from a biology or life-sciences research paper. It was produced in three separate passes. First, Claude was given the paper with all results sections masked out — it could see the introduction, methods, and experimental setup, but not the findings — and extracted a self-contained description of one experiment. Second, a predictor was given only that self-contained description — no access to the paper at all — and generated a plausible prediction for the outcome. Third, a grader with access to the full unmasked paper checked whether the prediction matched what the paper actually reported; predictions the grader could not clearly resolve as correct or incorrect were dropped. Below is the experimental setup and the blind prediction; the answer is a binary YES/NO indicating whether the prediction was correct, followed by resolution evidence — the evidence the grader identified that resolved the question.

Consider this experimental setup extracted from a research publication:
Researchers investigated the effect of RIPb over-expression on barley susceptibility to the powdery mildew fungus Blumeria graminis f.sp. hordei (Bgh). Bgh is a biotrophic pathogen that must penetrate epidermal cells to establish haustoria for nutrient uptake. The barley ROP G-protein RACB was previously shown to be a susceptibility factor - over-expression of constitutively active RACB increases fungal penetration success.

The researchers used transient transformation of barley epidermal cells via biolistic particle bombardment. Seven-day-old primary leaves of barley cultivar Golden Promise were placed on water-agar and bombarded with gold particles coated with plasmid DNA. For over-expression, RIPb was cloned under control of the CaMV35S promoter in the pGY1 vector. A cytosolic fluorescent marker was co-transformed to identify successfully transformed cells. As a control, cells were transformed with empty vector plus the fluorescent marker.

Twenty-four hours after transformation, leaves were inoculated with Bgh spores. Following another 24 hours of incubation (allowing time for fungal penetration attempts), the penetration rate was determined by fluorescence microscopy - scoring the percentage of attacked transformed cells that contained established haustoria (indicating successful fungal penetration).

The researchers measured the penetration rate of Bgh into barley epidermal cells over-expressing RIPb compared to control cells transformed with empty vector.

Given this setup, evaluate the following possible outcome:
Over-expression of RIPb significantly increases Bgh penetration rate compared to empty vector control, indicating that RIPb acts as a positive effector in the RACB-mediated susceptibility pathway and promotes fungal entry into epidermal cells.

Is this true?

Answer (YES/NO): YES